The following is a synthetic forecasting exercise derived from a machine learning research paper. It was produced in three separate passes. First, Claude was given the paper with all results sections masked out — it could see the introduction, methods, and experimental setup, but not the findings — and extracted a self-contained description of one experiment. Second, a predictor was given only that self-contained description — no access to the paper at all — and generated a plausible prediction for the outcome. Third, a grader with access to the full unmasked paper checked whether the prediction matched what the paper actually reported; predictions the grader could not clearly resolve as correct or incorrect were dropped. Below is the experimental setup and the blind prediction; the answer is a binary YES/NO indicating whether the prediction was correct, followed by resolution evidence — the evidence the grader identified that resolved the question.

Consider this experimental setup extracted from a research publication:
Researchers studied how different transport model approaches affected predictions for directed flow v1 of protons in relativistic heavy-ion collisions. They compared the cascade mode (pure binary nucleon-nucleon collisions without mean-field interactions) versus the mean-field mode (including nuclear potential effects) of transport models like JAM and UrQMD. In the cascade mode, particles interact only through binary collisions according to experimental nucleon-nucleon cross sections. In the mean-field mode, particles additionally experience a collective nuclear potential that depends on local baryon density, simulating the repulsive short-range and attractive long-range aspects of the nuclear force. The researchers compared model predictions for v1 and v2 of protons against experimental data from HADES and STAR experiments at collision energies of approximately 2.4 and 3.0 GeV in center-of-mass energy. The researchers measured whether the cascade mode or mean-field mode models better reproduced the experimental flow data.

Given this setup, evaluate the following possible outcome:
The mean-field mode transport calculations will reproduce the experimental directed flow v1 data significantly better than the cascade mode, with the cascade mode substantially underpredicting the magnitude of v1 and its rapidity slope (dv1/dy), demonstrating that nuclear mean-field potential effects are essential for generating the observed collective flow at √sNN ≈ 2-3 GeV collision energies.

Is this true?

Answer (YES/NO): YES